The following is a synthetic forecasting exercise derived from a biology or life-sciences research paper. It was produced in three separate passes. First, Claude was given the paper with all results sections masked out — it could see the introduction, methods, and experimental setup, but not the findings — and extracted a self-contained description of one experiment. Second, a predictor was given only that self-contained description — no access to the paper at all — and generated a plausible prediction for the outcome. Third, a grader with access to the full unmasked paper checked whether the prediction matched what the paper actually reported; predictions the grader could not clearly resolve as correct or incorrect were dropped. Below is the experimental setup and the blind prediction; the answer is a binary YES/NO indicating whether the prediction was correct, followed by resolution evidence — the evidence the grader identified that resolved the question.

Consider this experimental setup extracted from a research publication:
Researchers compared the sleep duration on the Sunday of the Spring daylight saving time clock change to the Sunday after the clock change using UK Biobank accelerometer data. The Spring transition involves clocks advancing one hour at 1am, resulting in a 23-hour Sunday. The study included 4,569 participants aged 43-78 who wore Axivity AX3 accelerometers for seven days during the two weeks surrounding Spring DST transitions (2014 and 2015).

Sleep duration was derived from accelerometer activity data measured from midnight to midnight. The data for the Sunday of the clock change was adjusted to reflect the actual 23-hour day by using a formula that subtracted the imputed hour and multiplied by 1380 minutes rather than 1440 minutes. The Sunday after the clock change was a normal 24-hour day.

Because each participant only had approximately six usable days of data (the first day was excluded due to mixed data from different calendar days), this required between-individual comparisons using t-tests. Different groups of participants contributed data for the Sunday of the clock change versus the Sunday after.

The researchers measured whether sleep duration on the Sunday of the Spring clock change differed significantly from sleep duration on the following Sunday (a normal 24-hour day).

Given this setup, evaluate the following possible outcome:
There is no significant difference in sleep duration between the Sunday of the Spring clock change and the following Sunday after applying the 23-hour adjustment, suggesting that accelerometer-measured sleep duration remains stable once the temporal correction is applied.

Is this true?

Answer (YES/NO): NO